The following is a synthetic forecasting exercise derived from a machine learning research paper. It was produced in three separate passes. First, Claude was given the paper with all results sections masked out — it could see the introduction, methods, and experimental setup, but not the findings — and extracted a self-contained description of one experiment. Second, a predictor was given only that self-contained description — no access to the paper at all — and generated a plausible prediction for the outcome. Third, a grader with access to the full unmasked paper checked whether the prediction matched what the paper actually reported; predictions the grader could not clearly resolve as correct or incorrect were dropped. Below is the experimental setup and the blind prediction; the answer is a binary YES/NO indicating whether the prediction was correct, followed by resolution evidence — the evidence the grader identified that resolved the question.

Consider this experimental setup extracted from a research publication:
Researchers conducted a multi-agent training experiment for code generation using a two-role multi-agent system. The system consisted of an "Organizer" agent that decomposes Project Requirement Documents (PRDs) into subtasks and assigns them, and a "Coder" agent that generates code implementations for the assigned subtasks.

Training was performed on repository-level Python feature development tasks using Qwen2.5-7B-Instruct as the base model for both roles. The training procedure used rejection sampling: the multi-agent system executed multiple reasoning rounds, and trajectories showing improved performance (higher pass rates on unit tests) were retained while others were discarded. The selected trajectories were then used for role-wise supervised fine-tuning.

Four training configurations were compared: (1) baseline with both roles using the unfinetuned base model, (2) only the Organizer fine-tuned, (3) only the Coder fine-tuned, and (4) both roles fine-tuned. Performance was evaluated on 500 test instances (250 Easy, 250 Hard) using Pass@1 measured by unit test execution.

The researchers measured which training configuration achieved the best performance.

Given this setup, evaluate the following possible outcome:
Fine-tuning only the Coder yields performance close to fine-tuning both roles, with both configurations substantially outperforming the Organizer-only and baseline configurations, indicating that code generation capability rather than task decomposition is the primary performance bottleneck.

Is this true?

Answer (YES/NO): NO